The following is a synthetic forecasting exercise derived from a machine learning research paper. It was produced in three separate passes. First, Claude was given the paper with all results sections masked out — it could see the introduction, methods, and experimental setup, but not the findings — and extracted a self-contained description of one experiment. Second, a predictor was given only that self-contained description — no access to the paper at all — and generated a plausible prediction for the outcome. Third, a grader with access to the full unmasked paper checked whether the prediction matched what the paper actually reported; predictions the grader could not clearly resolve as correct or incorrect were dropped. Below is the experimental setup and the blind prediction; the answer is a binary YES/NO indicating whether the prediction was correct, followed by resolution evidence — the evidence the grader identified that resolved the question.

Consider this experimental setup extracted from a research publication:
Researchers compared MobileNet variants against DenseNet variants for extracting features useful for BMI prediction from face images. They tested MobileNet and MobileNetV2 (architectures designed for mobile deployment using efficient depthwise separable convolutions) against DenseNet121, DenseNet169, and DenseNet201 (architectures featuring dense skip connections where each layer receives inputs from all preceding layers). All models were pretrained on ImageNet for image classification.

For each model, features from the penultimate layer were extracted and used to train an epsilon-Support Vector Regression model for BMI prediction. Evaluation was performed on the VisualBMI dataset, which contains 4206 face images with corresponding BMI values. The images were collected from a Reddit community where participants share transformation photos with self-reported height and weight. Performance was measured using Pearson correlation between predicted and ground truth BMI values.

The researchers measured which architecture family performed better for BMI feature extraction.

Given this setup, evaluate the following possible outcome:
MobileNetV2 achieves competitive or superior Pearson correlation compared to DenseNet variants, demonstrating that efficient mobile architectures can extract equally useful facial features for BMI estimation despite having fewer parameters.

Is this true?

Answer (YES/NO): NO